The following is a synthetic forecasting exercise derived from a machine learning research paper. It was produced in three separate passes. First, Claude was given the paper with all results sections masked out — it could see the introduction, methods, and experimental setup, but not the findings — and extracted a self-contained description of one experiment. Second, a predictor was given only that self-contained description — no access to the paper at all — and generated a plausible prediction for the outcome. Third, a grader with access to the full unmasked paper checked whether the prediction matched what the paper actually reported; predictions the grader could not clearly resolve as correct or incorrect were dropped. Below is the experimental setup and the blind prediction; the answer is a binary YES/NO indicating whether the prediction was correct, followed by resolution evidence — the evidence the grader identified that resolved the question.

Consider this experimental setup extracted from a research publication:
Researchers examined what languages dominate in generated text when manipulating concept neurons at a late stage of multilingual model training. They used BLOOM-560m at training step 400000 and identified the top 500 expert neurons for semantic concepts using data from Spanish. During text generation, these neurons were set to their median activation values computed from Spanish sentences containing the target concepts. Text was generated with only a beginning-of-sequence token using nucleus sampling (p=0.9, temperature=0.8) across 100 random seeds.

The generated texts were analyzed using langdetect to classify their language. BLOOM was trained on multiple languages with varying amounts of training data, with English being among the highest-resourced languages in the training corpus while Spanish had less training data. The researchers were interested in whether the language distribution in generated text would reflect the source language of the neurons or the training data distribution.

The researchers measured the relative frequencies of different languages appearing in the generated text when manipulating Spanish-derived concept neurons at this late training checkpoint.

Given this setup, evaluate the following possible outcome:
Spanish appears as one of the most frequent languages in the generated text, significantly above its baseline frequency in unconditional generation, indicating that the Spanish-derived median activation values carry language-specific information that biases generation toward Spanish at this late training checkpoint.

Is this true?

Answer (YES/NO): NO